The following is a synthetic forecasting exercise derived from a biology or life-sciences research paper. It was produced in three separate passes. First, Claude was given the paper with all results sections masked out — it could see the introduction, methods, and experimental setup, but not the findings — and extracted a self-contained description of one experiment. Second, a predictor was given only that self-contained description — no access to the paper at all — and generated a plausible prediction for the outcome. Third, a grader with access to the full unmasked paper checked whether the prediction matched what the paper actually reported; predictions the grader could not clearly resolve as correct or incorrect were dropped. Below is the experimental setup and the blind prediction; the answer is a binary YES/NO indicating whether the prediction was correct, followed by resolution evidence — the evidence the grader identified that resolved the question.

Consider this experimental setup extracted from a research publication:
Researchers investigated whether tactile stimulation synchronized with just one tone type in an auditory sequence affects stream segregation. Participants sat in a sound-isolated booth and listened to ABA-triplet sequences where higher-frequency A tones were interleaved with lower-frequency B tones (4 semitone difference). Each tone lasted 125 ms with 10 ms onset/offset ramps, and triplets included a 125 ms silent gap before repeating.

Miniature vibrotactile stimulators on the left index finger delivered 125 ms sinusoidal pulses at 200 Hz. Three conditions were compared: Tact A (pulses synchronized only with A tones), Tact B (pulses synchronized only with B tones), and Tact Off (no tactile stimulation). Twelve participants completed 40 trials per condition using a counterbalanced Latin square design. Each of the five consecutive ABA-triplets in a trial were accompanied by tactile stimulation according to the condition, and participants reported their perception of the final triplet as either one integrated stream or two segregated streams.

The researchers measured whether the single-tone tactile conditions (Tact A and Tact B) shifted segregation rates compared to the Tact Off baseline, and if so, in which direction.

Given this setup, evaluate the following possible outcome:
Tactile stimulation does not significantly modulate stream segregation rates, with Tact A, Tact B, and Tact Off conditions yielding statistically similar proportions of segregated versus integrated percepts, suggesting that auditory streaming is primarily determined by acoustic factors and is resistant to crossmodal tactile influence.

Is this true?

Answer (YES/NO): NO